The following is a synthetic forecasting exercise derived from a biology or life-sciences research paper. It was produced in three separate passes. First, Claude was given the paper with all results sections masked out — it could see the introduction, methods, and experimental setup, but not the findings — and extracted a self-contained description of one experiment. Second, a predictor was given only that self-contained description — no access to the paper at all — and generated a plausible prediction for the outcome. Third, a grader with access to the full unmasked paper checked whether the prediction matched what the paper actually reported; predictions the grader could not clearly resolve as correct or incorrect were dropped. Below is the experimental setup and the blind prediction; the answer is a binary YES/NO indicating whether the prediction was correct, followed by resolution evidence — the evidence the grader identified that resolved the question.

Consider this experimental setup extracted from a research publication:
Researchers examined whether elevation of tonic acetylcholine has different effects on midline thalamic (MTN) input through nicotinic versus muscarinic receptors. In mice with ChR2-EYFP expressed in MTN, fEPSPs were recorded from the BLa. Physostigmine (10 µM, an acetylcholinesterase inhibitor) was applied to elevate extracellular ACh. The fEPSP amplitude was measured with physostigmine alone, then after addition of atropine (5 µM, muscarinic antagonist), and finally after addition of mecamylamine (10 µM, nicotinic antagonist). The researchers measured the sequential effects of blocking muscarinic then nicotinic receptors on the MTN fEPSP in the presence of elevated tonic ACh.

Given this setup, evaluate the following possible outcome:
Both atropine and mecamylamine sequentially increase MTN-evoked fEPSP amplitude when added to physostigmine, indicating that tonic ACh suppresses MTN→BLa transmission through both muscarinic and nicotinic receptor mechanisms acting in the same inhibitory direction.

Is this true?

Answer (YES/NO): NO